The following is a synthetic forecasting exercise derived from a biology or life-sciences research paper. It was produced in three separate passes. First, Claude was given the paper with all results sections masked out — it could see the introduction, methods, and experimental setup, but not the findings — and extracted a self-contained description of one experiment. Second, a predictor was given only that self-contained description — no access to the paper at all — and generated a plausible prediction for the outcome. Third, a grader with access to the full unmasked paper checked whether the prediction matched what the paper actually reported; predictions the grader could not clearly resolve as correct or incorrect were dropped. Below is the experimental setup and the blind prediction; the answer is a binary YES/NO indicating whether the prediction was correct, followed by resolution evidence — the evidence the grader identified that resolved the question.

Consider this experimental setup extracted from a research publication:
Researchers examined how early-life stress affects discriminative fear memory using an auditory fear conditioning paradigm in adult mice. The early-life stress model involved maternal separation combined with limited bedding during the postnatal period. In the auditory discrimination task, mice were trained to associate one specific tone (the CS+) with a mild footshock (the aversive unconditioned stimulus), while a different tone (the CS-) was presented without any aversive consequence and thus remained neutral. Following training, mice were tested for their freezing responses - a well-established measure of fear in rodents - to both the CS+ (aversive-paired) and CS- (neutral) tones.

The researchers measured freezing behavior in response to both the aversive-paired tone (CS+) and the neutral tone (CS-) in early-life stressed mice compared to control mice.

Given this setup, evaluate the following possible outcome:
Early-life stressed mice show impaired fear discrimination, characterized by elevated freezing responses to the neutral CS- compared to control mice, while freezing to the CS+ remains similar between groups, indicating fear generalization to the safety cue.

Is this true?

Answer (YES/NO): YES